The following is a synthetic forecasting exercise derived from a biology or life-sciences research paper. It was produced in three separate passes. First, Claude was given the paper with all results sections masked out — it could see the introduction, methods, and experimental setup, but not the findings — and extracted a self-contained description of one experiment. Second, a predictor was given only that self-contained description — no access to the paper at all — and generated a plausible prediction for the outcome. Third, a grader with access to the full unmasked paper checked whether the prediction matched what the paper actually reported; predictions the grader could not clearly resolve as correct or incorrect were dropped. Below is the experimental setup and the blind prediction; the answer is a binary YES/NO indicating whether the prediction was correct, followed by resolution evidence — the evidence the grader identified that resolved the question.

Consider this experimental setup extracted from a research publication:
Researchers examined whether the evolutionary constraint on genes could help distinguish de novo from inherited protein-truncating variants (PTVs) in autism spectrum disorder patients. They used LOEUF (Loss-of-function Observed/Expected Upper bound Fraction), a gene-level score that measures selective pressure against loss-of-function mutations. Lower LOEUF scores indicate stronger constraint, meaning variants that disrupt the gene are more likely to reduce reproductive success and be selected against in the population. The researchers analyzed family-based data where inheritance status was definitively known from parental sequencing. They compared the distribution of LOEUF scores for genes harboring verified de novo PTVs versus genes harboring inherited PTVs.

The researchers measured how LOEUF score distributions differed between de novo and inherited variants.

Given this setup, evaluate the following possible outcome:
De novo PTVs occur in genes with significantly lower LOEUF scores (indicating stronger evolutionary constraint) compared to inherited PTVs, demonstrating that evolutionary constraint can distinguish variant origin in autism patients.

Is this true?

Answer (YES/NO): YES